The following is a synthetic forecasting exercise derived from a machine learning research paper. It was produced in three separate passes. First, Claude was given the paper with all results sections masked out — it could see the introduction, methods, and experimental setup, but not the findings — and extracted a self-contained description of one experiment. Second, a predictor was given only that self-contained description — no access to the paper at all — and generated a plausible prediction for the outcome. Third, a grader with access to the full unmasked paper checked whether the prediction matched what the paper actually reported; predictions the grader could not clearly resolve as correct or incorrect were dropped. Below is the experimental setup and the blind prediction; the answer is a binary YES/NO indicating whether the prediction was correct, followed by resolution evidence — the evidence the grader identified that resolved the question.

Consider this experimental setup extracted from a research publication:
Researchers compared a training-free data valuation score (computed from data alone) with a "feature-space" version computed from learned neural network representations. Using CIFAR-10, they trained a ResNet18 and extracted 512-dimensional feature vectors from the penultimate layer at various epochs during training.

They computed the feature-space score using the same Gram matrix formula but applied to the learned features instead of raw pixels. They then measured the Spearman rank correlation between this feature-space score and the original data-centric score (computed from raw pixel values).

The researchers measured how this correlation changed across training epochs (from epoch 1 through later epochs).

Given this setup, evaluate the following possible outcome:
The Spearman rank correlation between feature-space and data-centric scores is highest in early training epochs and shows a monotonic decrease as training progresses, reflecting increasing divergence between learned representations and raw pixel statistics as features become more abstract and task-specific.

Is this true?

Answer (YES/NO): YES